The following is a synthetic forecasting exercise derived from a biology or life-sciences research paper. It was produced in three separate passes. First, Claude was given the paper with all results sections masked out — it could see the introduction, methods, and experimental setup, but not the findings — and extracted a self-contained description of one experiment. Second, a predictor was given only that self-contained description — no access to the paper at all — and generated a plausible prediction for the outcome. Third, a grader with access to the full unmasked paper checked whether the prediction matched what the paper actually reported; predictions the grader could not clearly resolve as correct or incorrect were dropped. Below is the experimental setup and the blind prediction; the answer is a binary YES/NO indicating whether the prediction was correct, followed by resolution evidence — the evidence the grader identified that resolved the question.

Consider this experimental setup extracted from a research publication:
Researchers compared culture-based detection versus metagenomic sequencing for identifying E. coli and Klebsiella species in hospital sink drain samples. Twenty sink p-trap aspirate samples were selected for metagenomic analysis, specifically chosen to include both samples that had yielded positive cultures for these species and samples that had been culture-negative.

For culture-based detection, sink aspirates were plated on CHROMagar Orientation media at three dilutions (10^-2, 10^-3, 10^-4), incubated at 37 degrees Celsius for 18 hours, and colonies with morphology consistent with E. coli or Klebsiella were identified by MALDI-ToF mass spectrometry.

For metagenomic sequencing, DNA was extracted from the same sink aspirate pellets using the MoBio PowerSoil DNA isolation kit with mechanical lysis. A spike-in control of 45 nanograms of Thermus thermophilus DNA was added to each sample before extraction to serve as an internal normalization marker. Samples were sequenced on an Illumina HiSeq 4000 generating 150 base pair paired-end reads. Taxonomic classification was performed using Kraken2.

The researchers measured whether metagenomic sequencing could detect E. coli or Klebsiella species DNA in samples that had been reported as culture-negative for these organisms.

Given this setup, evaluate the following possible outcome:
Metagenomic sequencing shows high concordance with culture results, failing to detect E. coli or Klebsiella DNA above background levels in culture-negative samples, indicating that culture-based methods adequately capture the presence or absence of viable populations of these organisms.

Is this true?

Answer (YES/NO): NO